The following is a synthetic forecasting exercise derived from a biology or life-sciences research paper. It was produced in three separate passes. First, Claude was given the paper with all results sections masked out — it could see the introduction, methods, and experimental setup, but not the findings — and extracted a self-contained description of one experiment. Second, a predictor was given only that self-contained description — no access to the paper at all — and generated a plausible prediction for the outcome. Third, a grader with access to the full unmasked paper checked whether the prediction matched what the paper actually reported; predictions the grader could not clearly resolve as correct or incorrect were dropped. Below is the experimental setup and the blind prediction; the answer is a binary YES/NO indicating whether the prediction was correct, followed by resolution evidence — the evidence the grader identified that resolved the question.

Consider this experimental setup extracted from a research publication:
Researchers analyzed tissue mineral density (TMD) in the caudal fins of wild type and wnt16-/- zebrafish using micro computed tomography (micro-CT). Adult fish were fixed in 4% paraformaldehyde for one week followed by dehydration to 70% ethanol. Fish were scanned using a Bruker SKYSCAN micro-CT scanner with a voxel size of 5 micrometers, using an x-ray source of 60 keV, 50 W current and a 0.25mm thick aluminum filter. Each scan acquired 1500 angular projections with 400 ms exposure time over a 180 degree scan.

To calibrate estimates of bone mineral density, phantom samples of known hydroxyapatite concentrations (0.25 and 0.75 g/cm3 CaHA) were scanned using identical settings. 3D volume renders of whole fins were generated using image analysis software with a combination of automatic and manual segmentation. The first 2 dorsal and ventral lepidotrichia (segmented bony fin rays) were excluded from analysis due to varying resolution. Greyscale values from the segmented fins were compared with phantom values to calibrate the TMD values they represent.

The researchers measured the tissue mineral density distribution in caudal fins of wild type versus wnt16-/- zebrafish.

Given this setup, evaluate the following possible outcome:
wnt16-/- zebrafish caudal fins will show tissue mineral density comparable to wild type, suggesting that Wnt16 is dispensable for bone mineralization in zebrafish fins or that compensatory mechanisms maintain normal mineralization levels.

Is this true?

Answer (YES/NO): NO